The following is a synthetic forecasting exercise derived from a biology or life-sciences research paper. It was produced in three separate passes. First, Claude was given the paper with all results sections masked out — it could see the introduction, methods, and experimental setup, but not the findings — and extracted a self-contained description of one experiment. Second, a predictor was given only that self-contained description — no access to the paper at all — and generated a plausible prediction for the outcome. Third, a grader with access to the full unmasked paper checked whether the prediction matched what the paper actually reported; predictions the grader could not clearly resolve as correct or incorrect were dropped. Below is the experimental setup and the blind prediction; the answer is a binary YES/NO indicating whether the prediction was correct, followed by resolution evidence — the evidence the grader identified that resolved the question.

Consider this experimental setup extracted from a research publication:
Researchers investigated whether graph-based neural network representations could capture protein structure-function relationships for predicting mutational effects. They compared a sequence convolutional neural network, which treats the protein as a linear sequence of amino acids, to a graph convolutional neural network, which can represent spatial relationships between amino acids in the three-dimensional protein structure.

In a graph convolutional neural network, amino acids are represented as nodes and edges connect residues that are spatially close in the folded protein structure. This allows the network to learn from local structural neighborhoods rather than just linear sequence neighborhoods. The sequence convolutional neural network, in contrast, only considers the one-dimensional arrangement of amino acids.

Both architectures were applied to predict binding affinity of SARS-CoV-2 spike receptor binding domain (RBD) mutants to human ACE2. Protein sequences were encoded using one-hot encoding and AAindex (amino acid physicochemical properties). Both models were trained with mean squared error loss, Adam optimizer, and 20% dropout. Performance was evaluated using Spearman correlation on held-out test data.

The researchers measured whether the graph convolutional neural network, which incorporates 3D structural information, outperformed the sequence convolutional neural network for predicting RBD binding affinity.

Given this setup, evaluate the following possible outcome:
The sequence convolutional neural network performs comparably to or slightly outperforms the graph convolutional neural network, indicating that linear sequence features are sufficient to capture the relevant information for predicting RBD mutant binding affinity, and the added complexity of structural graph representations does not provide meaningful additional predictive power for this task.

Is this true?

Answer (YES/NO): YES